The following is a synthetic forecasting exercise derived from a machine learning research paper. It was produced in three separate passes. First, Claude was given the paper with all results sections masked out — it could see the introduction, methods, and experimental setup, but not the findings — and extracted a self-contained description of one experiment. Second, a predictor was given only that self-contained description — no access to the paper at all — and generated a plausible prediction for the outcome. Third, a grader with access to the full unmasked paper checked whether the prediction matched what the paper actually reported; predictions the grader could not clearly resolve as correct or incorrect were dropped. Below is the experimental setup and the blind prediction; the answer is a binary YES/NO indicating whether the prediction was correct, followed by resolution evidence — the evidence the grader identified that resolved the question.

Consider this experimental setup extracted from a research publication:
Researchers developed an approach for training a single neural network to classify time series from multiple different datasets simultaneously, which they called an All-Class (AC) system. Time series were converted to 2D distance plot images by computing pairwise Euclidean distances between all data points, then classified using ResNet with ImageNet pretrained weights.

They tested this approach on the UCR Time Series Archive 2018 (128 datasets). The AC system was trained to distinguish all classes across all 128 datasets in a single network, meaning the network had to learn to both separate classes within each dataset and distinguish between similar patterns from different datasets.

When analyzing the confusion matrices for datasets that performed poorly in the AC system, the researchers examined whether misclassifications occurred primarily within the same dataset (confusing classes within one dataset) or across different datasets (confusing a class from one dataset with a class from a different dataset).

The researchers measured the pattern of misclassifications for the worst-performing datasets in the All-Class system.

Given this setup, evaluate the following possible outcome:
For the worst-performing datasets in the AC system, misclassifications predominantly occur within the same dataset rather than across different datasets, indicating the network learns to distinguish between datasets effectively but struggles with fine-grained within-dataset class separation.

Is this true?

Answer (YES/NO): NO